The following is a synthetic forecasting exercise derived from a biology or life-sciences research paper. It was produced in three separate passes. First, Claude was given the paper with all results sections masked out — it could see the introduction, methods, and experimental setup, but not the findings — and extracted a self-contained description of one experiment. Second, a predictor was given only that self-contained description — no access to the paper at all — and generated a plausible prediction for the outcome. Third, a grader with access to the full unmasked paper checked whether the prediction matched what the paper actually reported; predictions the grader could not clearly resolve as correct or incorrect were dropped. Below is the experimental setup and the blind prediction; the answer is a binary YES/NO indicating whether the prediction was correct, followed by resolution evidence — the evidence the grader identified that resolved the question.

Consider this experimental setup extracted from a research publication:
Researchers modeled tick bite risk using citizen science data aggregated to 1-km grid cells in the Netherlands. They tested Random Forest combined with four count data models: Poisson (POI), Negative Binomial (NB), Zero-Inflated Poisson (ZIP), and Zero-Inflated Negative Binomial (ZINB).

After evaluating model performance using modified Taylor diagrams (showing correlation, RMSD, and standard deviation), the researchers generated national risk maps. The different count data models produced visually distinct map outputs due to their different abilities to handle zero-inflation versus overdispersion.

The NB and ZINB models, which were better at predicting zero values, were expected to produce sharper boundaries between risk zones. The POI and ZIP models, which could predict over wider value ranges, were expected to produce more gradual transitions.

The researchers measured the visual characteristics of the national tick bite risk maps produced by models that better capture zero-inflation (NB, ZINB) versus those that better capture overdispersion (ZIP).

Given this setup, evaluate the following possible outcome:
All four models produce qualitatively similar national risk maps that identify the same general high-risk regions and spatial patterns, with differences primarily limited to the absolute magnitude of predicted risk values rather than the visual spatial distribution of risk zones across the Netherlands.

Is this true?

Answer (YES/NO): NO